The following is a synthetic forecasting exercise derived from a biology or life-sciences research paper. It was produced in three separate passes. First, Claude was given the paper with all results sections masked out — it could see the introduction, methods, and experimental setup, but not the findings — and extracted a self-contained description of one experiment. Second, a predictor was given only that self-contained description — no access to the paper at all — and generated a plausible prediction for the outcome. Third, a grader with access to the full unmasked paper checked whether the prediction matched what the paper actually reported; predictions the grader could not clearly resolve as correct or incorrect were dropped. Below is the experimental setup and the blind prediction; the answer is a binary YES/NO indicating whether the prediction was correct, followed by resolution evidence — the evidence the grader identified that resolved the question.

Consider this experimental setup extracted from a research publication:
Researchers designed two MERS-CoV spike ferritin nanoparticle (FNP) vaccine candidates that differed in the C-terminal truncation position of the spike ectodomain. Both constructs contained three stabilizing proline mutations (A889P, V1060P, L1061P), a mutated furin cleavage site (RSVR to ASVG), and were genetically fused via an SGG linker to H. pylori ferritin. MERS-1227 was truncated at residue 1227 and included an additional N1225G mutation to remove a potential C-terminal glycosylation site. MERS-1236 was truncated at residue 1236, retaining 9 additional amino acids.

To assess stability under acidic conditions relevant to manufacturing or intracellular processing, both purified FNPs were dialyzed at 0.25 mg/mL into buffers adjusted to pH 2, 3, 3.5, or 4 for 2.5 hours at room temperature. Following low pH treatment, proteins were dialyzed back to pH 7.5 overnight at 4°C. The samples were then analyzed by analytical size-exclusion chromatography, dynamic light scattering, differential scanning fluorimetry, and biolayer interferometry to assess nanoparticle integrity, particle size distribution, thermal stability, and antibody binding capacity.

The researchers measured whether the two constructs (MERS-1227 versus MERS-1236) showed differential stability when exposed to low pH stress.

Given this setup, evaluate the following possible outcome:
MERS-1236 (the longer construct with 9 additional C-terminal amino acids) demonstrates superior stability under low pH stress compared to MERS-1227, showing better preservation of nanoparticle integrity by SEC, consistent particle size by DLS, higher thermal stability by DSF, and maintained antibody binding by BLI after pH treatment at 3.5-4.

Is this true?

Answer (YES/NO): NO